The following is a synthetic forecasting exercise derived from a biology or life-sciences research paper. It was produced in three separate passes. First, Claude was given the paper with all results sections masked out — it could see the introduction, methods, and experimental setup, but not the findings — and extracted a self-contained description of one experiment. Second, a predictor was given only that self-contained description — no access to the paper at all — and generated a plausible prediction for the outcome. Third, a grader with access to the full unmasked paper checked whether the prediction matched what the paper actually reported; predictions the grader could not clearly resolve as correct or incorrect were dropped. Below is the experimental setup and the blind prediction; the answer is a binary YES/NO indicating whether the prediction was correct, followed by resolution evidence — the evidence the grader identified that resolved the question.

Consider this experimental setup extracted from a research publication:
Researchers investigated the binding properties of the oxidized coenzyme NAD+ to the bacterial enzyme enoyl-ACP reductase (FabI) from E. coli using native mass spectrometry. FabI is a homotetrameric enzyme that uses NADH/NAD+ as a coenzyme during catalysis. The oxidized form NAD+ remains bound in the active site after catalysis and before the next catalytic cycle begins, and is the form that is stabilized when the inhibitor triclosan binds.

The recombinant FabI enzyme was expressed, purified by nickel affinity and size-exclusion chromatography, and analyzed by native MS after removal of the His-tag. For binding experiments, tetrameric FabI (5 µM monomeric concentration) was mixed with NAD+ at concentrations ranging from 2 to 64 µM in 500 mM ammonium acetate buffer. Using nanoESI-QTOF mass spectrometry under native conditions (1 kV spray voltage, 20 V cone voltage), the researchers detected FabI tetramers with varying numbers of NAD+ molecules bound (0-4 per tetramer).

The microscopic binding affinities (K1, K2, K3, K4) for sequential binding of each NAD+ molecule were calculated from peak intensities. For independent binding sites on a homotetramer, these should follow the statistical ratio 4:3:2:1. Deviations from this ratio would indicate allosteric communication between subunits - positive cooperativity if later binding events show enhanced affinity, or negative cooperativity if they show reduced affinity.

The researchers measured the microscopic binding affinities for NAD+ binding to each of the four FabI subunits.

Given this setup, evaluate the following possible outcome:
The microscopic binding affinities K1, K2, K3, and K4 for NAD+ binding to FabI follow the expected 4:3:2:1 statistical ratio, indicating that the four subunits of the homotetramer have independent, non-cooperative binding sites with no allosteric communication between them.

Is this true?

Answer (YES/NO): NO